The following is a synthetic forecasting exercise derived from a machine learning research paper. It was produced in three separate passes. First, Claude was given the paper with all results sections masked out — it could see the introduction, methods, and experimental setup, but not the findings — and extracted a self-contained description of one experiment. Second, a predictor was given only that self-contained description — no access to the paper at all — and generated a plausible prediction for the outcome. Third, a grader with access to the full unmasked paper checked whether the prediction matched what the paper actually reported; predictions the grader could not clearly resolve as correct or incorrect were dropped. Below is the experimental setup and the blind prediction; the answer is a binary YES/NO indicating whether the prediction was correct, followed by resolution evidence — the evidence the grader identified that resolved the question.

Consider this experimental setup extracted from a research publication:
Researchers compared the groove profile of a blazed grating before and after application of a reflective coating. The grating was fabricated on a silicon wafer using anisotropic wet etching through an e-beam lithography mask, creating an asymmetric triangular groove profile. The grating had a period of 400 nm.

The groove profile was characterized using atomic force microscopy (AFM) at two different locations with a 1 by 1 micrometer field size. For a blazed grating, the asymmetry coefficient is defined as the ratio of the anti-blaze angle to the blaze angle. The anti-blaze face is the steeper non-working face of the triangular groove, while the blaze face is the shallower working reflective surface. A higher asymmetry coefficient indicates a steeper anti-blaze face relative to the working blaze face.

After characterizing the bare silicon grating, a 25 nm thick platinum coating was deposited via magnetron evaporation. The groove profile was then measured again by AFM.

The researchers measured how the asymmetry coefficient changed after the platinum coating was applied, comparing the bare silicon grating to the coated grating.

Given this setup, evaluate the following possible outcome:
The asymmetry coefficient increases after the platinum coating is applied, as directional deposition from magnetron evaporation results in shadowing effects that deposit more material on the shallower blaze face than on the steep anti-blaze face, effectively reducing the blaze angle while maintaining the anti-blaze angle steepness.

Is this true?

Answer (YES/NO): NO